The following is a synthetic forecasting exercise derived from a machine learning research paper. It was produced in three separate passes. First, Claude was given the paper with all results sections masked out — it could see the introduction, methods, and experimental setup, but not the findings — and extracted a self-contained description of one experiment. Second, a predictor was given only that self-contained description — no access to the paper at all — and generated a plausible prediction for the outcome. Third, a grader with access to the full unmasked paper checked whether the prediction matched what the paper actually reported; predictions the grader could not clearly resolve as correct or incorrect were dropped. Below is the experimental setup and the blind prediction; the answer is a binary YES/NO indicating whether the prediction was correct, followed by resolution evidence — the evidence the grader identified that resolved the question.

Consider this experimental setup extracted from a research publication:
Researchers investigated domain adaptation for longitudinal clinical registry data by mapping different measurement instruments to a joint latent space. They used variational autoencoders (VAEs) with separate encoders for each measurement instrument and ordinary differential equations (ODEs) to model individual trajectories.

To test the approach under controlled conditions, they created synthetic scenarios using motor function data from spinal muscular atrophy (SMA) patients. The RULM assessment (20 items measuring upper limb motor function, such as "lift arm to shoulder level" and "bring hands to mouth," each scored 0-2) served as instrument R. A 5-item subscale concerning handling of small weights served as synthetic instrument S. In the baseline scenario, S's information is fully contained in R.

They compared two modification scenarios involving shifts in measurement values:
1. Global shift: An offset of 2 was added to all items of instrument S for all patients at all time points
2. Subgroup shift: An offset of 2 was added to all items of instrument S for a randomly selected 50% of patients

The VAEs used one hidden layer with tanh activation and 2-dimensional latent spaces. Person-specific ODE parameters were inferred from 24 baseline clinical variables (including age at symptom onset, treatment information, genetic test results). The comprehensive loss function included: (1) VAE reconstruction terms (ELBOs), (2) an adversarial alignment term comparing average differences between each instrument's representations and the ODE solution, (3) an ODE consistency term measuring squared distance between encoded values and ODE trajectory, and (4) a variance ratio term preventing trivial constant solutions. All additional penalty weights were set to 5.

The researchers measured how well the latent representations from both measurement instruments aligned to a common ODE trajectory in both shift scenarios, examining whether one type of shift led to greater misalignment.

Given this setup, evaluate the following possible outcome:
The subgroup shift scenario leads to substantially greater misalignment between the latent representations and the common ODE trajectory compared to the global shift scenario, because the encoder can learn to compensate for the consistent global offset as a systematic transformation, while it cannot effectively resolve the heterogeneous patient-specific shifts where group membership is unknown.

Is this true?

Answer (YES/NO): NO